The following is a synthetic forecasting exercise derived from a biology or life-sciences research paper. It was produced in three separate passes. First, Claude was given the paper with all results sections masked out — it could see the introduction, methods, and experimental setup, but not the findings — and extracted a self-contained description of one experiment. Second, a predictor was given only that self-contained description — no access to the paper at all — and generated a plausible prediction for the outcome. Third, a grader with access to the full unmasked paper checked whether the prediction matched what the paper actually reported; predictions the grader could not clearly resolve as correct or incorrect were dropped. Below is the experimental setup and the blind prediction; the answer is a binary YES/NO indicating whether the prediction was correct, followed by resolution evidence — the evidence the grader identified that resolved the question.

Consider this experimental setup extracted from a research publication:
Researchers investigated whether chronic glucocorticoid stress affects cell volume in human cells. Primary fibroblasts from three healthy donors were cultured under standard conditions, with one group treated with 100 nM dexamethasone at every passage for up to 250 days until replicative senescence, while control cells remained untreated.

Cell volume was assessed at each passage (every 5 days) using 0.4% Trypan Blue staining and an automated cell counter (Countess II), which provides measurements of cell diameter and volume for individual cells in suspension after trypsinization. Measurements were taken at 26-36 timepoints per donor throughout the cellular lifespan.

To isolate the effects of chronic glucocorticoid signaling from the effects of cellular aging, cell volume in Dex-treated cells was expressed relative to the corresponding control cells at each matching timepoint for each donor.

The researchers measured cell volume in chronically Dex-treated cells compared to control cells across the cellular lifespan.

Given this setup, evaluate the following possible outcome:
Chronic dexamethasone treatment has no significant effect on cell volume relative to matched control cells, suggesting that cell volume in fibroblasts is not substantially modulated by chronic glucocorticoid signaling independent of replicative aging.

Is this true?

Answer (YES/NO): NO